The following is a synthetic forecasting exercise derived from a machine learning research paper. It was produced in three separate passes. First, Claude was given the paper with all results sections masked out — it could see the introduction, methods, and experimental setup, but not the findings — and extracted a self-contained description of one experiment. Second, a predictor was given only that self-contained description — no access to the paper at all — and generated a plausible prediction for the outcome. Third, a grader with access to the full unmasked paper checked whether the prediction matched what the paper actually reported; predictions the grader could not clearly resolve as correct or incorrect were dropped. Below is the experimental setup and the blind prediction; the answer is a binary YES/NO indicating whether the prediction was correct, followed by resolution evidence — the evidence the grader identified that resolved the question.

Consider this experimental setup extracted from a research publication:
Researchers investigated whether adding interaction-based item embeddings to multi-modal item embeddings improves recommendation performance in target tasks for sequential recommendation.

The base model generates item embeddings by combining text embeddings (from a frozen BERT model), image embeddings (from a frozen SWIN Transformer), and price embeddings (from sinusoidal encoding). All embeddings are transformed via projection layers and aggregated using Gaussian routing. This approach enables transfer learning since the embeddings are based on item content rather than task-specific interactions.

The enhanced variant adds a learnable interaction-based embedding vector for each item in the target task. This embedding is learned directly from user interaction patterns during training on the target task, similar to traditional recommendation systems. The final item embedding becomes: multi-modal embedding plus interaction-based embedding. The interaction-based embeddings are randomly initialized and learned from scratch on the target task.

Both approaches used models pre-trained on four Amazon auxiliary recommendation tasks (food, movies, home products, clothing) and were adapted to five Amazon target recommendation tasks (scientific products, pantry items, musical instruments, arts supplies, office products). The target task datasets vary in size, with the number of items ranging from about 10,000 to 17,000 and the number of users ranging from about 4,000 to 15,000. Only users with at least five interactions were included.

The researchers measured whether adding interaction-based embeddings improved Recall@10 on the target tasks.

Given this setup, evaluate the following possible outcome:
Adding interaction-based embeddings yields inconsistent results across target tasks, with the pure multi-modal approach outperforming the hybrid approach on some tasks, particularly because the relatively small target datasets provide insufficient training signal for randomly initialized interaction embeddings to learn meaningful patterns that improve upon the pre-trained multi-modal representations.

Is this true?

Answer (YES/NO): NO